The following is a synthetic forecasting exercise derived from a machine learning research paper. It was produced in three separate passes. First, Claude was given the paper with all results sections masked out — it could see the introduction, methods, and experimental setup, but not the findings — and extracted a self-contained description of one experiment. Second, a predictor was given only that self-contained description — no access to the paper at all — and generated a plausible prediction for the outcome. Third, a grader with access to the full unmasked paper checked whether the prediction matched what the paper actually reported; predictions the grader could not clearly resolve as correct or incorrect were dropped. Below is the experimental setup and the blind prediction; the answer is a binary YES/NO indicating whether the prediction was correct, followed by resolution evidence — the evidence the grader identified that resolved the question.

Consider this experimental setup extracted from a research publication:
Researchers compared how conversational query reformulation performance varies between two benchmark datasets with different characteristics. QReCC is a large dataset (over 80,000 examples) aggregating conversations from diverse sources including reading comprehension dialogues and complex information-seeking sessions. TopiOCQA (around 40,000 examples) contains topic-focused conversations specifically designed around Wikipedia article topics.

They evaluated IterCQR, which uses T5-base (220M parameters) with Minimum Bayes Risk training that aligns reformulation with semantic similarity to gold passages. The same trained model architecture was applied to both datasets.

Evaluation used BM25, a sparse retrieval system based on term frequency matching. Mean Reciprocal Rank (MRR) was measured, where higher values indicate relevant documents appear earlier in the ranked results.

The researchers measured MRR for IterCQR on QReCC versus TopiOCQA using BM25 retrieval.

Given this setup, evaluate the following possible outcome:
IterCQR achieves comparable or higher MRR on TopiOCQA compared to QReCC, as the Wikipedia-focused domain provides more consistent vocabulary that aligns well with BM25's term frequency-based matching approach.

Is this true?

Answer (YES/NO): NO